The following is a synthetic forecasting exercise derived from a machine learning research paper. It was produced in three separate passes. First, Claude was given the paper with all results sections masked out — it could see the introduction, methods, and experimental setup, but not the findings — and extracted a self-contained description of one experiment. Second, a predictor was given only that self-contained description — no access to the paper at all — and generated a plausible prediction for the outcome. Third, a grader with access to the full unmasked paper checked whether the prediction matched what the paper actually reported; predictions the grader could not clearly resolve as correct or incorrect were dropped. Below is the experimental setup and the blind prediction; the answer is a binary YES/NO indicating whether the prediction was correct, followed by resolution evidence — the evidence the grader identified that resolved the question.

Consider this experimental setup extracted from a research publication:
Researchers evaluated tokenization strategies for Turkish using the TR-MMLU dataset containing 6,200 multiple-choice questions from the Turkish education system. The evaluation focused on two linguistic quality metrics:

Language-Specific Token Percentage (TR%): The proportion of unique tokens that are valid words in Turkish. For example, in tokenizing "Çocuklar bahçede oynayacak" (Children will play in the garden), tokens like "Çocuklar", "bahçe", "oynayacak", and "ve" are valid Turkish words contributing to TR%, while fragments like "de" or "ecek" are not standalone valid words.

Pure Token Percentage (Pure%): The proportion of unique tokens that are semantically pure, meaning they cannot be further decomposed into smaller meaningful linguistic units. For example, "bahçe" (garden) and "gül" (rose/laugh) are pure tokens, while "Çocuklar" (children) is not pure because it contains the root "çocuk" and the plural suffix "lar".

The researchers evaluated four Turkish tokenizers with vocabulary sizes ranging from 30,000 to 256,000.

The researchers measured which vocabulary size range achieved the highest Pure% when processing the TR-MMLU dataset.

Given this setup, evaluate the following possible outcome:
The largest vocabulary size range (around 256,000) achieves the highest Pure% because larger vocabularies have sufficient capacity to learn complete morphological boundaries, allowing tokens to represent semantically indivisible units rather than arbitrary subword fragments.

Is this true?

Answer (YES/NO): NO